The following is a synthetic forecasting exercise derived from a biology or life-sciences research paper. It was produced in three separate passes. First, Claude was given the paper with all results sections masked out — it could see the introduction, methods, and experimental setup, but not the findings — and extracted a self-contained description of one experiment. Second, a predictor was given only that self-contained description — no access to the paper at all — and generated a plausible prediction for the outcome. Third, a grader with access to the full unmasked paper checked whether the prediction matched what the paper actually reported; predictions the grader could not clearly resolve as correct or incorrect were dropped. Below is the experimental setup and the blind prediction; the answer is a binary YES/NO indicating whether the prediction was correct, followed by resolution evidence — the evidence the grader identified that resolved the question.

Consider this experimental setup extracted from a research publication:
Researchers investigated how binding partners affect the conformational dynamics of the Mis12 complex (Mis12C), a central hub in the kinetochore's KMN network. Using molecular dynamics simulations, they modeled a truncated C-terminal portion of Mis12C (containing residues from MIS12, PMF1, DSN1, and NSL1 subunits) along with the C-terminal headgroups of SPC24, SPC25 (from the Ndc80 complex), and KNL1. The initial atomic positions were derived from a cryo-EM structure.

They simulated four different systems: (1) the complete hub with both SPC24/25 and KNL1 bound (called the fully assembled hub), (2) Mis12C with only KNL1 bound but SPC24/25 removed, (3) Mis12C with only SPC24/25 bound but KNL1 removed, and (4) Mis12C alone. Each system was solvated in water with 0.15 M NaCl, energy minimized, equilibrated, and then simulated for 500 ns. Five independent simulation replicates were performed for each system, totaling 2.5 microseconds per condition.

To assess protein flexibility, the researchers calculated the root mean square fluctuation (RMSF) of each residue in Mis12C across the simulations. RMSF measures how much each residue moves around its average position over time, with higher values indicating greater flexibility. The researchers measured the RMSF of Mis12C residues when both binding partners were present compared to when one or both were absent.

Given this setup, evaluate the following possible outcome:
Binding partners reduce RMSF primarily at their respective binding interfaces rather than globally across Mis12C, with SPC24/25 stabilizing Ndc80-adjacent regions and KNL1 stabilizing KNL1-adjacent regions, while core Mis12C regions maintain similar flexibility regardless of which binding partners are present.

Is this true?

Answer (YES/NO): YES